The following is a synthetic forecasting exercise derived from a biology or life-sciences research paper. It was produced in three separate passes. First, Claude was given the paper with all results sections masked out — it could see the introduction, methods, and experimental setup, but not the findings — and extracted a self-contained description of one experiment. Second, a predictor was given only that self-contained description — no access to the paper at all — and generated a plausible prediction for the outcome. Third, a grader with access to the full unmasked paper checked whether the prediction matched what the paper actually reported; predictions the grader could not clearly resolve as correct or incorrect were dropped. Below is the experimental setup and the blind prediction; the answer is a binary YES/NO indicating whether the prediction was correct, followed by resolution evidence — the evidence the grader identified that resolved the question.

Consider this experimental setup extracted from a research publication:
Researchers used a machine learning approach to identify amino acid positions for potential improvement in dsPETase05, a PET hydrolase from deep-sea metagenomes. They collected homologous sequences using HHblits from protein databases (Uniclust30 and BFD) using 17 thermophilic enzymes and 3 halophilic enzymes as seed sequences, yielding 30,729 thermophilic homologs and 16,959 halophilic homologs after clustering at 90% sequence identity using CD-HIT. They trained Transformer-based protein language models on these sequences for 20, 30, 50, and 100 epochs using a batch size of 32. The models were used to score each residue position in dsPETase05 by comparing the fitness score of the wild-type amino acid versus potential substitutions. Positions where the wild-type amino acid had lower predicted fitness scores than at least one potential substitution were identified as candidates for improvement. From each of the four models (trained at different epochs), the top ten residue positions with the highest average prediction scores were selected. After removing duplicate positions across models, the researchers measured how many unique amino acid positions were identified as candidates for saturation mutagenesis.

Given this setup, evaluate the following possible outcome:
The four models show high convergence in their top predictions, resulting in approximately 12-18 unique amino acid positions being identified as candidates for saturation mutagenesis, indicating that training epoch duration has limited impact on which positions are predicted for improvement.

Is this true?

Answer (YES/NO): NO